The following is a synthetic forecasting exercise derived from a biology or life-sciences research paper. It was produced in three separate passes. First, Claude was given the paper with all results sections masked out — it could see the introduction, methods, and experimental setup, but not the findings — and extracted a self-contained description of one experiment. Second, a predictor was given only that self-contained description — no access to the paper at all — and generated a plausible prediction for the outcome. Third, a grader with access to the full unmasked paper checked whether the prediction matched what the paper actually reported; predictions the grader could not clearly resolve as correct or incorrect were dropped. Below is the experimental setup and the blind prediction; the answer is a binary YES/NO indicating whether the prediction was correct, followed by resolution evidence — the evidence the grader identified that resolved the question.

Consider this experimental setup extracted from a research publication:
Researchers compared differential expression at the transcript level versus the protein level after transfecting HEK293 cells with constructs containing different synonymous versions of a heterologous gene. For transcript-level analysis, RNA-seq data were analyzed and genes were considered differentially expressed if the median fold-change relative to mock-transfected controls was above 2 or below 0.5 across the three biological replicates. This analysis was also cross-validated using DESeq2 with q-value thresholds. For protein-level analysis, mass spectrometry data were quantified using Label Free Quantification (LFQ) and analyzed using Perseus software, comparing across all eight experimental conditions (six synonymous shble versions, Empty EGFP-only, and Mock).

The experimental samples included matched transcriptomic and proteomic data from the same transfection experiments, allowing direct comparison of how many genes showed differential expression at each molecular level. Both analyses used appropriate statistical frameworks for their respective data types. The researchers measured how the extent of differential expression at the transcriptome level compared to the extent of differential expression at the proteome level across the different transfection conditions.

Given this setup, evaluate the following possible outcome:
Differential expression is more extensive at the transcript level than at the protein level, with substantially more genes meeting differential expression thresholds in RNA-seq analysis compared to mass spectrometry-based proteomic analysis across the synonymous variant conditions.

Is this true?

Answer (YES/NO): YES